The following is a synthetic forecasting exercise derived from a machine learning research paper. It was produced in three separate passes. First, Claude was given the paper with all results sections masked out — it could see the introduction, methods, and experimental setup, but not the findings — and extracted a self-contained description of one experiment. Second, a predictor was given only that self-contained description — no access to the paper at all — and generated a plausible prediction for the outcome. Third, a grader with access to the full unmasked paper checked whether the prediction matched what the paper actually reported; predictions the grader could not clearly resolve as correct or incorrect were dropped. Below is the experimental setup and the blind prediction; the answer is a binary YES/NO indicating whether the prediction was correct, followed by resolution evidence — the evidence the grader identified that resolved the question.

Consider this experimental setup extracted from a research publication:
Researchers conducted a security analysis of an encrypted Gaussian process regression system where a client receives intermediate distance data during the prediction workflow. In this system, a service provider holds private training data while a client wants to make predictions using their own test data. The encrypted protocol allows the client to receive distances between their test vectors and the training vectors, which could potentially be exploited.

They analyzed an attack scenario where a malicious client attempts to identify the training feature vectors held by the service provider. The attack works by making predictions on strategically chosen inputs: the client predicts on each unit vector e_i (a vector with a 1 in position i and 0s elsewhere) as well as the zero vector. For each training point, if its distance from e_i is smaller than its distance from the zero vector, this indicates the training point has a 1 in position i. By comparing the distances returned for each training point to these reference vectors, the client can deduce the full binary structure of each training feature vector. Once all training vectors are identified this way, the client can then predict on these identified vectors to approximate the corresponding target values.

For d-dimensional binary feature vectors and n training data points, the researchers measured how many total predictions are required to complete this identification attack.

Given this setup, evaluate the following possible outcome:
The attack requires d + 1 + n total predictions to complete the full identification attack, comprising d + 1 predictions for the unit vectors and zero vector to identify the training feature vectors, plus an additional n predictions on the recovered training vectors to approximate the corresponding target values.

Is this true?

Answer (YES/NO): YES